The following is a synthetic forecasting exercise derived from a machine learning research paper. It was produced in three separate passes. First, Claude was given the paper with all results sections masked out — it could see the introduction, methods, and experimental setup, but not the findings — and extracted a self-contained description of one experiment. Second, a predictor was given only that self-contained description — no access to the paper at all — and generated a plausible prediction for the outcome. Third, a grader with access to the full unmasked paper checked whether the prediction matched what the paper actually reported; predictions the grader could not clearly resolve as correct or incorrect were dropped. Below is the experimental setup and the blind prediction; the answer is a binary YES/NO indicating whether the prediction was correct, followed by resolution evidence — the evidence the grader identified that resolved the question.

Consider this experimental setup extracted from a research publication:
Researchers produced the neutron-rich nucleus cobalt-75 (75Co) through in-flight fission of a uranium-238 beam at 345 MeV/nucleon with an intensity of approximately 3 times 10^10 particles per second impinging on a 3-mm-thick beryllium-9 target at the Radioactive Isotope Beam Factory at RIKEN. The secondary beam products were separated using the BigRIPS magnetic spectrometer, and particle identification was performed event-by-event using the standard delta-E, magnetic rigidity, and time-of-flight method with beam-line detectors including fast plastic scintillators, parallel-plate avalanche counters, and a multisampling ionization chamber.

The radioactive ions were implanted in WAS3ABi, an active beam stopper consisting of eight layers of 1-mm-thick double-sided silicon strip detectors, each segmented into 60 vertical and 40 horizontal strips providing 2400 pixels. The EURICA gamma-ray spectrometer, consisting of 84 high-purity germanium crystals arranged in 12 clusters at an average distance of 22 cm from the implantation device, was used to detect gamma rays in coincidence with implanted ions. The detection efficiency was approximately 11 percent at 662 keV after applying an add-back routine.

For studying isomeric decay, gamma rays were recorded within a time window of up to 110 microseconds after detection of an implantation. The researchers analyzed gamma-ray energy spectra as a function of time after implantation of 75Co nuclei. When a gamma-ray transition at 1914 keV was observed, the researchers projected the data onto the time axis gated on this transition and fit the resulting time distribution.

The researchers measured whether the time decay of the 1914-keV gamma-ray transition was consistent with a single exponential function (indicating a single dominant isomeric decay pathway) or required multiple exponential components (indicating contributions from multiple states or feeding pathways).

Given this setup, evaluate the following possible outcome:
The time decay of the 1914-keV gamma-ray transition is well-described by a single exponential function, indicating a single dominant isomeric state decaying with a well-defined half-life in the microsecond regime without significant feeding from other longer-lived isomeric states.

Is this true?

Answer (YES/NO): YES